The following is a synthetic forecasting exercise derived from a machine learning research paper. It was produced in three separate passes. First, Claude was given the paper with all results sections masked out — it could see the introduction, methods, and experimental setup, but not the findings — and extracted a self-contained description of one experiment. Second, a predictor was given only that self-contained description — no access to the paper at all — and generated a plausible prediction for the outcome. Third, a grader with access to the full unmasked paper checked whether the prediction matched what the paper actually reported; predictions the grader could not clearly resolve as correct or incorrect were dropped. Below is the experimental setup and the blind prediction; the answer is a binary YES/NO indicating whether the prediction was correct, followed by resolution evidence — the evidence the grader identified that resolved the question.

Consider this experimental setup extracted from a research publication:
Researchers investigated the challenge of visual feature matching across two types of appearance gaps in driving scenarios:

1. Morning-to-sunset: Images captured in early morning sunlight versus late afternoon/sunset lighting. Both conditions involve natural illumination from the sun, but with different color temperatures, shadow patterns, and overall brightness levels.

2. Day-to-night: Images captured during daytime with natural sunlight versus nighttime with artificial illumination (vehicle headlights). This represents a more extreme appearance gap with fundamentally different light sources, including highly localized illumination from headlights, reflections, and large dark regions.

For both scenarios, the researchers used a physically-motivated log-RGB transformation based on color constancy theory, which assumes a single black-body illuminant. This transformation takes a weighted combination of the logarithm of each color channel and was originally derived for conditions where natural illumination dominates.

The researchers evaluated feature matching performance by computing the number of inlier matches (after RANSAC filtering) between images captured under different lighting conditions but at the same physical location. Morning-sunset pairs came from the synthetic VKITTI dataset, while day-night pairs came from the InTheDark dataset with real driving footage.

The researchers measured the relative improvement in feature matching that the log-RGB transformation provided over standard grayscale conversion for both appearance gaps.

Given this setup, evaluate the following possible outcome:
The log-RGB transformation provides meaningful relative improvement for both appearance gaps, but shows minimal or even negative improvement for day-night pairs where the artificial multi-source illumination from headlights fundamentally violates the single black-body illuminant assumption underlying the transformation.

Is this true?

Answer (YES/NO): NO